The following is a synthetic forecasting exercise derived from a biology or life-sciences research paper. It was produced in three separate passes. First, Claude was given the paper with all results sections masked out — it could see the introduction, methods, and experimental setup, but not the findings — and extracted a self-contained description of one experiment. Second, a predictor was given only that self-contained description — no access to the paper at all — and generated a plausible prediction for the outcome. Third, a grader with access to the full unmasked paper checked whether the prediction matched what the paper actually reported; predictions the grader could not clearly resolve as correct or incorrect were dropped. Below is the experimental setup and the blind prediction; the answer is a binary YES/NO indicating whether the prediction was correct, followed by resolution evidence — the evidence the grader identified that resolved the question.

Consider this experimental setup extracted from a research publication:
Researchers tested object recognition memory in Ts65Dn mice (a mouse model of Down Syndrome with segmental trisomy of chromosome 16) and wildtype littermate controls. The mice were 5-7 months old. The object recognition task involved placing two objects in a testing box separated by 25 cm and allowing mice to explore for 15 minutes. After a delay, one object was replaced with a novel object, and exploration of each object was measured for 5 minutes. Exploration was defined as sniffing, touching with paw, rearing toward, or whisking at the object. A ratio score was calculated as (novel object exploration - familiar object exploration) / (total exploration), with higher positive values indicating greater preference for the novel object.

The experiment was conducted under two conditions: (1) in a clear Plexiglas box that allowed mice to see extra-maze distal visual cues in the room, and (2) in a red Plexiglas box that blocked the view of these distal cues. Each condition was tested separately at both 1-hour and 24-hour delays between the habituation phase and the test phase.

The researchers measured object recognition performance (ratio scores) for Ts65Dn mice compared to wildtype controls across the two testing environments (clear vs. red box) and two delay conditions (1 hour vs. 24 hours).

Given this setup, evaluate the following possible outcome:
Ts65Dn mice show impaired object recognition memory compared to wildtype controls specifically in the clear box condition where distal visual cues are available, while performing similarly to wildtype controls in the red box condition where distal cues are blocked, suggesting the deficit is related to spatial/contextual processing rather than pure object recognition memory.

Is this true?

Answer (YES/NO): NO